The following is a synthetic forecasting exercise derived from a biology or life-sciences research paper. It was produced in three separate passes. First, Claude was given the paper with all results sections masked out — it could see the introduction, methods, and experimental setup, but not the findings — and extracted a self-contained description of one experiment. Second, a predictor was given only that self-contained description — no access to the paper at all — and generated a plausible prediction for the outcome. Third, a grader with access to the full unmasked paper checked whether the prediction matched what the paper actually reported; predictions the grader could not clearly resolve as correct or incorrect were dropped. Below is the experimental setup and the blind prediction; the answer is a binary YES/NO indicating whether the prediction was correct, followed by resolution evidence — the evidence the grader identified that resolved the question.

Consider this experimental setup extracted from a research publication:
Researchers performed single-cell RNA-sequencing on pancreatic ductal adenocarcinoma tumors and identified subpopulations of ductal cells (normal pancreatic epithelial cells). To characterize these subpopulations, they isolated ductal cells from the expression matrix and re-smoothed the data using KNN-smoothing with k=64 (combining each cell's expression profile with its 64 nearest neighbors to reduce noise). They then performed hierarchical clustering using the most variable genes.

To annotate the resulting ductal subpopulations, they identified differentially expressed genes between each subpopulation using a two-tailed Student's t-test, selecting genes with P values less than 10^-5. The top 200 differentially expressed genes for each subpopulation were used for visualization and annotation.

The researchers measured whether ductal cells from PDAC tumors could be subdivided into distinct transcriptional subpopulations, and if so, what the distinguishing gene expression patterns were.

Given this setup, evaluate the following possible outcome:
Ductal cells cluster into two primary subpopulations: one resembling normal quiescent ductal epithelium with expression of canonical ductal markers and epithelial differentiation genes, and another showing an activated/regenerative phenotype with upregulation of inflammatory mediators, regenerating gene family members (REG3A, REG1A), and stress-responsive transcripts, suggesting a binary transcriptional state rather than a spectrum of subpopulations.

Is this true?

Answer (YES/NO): NO